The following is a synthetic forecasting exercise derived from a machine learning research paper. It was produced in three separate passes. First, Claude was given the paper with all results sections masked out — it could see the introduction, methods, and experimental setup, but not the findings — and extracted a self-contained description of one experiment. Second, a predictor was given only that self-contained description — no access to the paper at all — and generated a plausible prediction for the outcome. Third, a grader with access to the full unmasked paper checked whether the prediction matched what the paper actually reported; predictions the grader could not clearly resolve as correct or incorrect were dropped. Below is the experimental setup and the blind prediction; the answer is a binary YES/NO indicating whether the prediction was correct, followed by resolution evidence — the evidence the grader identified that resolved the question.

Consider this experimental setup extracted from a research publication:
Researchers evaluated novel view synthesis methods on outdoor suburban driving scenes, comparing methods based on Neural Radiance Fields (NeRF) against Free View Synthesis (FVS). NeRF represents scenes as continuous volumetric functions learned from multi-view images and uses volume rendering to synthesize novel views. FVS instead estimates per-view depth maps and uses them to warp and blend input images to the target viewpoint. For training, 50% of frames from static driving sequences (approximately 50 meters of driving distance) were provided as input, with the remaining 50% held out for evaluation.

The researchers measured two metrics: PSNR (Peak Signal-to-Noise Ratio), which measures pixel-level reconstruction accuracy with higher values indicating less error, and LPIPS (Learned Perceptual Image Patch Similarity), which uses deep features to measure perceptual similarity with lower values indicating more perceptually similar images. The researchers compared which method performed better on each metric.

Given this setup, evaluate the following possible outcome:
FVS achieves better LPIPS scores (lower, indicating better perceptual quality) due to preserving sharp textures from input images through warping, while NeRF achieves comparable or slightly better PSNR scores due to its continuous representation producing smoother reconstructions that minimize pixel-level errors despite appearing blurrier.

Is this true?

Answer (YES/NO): YES